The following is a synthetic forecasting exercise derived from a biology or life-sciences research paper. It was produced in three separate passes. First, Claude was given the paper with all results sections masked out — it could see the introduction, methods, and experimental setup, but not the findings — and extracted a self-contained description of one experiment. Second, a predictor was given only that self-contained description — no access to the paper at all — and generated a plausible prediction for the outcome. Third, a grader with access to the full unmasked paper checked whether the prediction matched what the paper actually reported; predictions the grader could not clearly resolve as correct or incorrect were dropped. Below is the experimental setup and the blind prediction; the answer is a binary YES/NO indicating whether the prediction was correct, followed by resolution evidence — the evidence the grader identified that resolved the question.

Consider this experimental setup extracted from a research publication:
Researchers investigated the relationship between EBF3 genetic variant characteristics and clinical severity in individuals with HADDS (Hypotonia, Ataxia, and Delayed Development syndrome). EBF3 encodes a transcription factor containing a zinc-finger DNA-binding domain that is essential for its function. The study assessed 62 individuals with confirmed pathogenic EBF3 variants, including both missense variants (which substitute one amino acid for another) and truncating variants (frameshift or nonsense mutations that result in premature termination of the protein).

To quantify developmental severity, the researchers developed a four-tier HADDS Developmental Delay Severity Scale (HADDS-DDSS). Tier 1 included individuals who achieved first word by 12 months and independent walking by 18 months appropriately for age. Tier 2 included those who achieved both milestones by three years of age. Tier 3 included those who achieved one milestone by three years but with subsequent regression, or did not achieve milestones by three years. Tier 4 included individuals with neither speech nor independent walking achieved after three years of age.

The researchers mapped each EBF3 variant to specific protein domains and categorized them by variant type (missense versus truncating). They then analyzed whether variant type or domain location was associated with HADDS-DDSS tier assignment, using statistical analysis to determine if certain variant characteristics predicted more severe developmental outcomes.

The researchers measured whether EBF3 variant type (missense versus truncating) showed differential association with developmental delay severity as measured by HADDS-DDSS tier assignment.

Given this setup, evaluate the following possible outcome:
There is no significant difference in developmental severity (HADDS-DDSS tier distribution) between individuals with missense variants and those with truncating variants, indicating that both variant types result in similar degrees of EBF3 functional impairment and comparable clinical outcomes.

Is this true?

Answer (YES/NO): NO